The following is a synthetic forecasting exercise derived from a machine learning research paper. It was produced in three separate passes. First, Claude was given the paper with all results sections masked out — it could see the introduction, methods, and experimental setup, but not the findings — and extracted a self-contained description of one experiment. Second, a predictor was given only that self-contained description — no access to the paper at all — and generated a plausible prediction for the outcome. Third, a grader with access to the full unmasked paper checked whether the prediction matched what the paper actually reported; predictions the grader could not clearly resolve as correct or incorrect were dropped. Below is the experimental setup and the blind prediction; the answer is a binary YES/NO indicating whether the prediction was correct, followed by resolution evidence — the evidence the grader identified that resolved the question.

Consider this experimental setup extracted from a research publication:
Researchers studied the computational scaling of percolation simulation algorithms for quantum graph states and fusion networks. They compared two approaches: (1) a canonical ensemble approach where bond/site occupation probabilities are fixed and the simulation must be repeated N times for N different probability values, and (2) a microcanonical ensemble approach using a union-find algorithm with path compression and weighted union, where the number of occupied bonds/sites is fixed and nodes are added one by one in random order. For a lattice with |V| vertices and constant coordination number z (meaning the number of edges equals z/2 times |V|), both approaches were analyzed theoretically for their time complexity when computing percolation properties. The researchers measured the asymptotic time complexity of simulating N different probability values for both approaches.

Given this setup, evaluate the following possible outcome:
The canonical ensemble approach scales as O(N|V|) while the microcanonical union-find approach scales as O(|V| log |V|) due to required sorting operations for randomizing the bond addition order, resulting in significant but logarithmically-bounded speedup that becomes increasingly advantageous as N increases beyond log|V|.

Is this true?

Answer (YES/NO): NO